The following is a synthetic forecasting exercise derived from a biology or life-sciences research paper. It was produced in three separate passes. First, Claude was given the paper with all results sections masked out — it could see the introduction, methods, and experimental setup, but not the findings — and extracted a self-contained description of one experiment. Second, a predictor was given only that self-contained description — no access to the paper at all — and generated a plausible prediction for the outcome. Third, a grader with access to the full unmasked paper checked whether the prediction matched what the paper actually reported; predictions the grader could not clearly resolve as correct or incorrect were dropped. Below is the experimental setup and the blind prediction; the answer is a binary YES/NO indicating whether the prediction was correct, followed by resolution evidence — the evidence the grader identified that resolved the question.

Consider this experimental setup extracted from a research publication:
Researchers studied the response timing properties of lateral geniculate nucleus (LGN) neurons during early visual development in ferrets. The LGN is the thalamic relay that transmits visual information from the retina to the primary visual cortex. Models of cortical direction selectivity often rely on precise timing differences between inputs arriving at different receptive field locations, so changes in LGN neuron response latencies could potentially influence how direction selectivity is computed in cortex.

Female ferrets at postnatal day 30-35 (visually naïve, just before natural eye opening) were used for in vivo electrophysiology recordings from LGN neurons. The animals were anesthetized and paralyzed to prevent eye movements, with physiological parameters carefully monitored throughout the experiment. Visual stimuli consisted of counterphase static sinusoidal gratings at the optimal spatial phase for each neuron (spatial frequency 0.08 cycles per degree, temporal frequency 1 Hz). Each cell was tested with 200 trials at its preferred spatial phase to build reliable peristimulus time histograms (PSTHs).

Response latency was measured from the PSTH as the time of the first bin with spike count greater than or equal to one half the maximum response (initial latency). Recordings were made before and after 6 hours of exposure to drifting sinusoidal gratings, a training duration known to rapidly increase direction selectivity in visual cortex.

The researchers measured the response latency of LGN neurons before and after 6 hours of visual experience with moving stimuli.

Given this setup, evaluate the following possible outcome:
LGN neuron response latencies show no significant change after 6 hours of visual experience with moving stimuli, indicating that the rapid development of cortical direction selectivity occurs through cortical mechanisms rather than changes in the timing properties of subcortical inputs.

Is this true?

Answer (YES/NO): YES